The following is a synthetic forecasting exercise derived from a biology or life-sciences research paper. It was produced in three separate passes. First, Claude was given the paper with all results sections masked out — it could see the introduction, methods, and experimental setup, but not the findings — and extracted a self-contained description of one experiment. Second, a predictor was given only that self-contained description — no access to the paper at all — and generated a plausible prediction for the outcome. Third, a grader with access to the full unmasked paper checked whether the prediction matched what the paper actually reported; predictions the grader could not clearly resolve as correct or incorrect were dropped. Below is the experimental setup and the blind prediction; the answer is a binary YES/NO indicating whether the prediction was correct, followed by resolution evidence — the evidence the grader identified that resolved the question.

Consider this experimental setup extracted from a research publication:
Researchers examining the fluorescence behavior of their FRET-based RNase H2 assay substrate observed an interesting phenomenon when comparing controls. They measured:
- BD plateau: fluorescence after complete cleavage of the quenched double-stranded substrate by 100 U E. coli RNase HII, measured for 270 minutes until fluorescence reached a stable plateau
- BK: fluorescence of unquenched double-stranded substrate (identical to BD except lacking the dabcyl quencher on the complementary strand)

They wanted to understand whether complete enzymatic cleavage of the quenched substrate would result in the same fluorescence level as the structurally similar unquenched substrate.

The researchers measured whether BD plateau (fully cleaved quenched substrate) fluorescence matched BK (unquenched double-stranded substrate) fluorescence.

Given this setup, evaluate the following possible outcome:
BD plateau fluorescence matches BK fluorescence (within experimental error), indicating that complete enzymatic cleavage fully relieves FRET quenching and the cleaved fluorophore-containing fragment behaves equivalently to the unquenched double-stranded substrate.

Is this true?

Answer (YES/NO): NO